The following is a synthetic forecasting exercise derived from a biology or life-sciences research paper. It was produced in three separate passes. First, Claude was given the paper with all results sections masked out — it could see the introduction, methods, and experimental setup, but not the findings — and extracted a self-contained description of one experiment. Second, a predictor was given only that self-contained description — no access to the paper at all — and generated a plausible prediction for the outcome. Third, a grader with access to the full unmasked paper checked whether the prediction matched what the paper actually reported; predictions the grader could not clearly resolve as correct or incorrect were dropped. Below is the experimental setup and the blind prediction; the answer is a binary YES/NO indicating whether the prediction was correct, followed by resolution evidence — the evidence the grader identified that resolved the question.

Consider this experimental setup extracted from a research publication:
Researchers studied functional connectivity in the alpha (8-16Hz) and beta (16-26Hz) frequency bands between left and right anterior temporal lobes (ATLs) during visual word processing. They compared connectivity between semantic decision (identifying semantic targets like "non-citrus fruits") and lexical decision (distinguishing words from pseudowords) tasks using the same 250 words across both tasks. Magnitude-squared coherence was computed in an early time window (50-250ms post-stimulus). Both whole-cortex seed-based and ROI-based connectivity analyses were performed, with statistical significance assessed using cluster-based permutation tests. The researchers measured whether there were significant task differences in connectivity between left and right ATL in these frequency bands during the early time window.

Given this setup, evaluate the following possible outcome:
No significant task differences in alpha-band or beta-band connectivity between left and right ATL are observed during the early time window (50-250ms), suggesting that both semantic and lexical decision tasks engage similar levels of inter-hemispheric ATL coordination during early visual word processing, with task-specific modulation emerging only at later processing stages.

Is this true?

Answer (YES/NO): NO